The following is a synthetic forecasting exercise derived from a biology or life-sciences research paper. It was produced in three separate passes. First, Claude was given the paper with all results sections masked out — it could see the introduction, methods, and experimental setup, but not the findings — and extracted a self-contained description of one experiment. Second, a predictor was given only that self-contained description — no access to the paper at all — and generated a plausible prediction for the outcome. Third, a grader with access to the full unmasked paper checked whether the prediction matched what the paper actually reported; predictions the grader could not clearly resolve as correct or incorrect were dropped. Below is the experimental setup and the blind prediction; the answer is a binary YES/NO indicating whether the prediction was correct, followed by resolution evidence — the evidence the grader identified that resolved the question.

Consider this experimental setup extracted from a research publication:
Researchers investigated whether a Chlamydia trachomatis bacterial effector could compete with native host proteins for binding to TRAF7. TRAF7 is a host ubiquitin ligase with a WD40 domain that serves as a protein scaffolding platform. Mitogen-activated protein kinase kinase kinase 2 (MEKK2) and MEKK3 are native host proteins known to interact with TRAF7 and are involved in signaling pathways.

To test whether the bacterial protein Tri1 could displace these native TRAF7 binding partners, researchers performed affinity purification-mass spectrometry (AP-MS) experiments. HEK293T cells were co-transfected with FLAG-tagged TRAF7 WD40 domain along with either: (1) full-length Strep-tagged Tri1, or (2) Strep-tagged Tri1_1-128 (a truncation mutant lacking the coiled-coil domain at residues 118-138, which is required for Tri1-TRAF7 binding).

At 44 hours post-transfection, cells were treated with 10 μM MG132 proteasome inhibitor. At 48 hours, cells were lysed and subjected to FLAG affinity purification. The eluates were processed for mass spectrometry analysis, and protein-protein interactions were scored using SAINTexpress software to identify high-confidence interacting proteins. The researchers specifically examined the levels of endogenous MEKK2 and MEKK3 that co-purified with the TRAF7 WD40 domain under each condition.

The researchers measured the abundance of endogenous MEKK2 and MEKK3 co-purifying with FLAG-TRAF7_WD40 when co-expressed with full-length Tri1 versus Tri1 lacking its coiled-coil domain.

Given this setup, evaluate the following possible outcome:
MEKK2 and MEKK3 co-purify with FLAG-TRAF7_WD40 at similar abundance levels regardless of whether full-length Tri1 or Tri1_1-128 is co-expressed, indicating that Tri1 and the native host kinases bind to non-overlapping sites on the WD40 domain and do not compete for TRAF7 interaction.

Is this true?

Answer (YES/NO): NO